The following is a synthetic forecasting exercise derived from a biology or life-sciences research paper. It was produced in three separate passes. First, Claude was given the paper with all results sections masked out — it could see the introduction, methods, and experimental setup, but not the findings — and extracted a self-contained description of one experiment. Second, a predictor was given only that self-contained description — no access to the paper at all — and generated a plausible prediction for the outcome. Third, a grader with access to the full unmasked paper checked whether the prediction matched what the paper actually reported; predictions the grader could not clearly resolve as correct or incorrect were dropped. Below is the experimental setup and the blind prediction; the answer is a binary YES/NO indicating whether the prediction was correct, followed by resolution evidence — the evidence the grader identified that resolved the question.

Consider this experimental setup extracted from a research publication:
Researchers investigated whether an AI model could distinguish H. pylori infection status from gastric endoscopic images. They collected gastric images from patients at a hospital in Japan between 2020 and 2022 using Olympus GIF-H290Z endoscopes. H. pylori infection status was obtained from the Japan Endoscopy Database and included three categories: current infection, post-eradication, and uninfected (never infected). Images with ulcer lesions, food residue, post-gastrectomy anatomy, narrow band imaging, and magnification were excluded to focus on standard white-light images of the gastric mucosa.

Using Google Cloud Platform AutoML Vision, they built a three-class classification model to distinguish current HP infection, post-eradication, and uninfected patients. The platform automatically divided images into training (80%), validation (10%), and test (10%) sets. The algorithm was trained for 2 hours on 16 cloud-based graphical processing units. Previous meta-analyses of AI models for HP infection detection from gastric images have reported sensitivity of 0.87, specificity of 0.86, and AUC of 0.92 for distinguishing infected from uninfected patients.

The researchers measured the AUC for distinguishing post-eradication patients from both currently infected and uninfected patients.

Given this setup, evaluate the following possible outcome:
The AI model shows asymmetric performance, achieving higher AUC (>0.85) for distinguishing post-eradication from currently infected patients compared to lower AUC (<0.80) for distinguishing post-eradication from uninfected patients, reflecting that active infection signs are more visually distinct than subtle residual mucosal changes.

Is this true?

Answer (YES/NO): NO